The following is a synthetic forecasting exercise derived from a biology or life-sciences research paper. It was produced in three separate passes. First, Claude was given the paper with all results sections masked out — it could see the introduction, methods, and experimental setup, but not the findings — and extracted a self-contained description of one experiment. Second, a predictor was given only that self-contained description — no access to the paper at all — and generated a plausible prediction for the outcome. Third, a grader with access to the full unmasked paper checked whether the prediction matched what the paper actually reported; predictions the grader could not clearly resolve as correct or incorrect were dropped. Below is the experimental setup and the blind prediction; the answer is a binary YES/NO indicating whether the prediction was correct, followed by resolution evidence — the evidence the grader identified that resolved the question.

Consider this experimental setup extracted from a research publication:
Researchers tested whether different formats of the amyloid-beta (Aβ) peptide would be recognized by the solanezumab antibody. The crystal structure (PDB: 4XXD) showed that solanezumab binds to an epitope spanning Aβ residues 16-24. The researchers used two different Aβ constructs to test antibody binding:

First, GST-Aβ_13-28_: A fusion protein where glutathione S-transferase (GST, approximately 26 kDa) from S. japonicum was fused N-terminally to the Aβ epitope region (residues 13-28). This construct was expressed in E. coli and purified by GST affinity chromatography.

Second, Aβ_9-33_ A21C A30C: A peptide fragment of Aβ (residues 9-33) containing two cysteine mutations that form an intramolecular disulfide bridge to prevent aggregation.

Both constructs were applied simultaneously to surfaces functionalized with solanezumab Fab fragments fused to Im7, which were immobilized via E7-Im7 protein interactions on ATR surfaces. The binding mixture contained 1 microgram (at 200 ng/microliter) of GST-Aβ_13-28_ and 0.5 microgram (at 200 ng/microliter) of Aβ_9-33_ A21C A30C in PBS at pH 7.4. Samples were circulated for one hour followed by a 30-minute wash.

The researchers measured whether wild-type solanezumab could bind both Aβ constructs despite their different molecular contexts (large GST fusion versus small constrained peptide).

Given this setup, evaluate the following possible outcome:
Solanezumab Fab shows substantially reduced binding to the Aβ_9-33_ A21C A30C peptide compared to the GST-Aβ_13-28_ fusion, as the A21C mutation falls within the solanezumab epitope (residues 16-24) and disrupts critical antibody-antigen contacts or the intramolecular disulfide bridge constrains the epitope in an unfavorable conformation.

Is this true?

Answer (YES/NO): NO